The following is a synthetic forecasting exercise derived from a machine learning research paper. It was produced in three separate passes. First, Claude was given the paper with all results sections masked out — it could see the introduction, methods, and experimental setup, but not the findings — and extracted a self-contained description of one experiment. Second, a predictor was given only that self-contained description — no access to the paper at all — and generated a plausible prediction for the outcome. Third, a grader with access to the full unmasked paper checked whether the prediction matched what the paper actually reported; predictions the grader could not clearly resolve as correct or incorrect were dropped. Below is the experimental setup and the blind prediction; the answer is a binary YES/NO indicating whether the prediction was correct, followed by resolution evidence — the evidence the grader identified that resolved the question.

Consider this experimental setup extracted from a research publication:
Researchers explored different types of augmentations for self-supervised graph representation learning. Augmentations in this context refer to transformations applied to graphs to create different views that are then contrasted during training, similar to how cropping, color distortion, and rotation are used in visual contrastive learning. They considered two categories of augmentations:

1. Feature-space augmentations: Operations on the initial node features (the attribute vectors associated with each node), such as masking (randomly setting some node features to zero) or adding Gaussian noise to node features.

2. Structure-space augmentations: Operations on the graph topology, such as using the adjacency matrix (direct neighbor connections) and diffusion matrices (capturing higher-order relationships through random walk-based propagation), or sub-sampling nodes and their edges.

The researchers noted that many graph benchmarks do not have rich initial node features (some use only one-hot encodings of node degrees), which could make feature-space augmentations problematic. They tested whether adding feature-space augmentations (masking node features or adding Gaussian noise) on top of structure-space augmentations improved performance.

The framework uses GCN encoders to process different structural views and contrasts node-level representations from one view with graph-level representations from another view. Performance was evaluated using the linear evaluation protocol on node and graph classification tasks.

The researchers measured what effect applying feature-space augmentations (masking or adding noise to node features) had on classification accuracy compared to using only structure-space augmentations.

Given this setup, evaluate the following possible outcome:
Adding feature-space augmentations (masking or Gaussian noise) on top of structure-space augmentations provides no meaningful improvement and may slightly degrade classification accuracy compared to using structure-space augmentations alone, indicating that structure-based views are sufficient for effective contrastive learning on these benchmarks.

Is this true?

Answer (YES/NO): YES